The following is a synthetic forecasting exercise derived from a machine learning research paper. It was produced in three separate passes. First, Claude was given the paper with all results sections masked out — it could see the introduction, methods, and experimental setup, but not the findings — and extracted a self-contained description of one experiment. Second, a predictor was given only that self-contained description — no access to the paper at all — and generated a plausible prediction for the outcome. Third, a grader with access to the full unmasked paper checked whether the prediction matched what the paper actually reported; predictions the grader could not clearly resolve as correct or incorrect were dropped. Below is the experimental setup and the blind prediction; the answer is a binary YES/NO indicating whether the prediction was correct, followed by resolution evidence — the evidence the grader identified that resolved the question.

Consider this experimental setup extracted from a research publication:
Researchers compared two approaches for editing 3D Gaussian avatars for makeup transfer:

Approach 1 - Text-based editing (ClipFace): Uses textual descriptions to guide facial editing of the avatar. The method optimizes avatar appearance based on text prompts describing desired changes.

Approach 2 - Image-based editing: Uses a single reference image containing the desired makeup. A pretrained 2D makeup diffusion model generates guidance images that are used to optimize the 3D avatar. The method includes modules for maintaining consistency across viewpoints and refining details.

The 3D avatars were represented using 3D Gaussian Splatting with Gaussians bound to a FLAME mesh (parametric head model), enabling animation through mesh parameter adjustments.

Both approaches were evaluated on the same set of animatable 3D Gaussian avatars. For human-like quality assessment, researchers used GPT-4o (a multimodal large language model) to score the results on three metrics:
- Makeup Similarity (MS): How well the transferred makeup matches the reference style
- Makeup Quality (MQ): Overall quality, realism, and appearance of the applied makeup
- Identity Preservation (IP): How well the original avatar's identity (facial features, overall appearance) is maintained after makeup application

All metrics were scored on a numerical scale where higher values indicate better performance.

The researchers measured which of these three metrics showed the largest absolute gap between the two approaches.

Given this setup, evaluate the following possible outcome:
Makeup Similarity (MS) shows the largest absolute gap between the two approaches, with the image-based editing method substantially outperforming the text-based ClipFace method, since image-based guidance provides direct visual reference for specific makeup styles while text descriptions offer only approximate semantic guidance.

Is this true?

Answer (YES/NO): NO